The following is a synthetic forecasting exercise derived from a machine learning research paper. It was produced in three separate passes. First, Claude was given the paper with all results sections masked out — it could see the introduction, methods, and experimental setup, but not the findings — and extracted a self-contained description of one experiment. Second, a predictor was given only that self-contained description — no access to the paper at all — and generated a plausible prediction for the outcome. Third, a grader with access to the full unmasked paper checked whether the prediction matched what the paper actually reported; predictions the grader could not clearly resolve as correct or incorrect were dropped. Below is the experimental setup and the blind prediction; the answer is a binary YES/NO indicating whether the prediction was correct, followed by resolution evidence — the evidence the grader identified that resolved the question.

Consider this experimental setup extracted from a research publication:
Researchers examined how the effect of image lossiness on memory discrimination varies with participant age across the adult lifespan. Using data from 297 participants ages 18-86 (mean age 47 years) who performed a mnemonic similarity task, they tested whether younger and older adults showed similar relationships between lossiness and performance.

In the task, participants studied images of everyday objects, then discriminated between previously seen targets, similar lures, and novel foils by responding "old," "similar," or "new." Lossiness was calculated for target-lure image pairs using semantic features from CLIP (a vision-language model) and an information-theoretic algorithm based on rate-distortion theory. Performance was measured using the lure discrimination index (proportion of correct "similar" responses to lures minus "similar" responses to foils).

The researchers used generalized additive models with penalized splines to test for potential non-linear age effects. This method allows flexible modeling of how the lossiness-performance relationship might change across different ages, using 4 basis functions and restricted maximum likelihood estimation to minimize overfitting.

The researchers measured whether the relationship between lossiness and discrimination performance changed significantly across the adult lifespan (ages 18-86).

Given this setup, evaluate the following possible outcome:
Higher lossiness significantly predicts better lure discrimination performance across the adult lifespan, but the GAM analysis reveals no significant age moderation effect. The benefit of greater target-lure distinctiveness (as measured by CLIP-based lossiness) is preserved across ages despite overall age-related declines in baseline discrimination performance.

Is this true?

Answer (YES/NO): NO